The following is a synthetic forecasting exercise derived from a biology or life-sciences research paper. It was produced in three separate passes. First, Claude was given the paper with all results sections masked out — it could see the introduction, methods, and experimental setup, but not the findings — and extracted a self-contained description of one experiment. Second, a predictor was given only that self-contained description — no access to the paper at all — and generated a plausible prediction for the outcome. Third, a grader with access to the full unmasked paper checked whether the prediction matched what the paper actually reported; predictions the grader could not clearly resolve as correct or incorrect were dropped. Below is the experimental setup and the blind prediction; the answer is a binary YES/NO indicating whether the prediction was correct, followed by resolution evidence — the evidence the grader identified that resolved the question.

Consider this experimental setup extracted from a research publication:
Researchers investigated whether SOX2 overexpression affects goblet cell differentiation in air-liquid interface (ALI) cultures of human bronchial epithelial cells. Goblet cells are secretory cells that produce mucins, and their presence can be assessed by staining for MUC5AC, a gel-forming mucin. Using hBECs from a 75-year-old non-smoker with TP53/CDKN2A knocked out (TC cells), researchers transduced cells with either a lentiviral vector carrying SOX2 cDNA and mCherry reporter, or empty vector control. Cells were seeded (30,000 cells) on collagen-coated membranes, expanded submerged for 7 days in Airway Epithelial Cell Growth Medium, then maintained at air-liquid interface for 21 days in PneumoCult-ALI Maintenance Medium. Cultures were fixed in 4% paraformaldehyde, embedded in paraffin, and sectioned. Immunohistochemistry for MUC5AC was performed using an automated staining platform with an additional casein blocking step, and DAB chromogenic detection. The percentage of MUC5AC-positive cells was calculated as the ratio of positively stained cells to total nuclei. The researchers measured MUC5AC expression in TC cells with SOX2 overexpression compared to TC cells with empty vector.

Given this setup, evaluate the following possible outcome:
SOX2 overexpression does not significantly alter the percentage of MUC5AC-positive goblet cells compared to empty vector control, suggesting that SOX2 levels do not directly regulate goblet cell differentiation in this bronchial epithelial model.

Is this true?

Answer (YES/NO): NO